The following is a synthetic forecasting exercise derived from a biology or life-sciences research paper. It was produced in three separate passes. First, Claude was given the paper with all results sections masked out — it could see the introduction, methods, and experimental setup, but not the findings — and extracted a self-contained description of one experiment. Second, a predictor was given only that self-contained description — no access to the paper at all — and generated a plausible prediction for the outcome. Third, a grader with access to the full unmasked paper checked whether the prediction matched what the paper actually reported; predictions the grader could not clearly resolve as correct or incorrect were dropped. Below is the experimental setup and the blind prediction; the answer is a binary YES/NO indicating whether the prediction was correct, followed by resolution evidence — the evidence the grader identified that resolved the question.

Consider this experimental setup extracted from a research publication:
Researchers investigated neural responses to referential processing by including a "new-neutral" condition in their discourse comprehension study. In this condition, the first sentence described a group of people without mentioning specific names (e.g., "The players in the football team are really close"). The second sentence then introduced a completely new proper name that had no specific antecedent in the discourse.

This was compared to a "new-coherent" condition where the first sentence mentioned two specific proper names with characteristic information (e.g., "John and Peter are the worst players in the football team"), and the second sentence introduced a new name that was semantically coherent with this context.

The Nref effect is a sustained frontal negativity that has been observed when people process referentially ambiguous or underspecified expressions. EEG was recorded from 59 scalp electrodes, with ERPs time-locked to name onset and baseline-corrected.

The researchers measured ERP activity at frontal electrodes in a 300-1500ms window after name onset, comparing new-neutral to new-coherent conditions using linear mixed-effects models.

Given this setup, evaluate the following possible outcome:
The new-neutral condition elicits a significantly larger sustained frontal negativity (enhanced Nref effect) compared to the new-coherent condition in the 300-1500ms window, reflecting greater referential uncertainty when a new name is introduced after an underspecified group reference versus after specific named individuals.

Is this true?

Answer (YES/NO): YES